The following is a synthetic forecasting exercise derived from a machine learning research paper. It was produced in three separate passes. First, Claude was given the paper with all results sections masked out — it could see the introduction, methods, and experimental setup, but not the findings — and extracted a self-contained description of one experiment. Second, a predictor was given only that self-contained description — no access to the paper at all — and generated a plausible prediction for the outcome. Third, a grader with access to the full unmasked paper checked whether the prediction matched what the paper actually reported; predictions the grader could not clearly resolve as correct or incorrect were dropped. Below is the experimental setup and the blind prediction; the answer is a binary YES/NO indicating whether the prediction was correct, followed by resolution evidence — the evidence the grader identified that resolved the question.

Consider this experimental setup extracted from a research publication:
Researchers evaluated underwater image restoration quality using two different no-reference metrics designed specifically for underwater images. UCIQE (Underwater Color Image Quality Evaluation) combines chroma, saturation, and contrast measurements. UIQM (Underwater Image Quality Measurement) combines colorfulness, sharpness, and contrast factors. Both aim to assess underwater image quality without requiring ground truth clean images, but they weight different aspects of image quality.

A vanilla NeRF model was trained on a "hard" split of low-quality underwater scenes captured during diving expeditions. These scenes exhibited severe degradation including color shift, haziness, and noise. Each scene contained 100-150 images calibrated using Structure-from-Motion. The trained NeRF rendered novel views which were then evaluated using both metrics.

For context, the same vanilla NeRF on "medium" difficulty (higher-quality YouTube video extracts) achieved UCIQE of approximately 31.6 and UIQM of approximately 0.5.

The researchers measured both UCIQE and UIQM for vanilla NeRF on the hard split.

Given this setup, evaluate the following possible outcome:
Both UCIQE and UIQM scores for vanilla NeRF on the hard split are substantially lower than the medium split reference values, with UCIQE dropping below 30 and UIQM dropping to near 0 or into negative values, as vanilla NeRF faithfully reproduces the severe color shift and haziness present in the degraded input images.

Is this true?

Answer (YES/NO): NO